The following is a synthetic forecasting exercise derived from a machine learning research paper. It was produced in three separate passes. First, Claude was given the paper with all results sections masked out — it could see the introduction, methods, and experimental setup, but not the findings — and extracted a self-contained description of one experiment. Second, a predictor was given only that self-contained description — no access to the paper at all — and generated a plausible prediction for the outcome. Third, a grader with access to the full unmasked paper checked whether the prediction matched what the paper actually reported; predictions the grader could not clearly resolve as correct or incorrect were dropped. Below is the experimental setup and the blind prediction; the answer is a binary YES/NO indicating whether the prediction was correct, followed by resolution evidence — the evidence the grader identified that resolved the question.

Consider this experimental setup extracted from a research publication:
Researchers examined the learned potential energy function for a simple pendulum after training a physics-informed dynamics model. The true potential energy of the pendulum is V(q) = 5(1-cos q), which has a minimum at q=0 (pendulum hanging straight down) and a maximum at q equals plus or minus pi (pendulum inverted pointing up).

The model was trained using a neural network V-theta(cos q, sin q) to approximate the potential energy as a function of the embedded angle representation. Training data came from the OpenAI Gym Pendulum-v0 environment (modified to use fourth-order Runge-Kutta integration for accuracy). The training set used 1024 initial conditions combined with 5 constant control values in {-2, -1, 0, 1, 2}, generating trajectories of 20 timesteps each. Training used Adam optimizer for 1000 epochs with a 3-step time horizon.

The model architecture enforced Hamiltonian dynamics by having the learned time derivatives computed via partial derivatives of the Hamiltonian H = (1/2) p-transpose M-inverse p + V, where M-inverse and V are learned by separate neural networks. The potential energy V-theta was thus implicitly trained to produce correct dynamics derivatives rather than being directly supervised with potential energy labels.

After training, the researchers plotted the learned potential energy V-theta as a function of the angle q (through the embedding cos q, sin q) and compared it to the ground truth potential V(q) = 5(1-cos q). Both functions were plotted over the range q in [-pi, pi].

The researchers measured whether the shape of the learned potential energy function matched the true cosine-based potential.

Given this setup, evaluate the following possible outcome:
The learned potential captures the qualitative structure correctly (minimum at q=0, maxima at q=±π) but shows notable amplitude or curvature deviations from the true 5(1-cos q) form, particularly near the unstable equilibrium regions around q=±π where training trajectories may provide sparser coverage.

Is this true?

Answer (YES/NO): NO